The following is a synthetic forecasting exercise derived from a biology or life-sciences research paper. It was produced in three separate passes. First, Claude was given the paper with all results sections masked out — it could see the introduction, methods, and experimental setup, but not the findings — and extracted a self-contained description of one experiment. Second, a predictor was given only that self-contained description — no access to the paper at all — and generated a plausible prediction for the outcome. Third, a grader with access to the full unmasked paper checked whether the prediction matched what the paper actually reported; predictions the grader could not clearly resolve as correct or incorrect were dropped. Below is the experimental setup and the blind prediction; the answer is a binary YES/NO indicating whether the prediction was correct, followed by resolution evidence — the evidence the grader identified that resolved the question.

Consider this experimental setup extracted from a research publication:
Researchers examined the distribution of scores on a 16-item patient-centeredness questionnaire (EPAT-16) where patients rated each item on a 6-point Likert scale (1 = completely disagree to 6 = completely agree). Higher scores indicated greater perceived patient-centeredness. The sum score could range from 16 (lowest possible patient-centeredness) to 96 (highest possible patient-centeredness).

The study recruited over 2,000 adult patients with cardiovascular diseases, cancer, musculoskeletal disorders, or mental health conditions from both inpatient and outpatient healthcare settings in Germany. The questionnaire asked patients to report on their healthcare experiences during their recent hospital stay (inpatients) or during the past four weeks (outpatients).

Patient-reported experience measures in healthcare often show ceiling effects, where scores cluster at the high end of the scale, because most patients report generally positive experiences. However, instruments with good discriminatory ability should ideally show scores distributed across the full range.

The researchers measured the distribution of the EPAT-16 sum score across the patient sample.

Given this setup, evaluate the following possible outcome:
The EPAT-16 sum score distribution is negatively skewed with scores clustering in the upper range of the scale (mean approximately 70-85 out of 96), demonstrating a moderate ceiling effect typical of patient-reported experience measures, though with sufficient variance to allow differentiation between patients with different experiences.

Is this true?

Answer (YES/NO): YES